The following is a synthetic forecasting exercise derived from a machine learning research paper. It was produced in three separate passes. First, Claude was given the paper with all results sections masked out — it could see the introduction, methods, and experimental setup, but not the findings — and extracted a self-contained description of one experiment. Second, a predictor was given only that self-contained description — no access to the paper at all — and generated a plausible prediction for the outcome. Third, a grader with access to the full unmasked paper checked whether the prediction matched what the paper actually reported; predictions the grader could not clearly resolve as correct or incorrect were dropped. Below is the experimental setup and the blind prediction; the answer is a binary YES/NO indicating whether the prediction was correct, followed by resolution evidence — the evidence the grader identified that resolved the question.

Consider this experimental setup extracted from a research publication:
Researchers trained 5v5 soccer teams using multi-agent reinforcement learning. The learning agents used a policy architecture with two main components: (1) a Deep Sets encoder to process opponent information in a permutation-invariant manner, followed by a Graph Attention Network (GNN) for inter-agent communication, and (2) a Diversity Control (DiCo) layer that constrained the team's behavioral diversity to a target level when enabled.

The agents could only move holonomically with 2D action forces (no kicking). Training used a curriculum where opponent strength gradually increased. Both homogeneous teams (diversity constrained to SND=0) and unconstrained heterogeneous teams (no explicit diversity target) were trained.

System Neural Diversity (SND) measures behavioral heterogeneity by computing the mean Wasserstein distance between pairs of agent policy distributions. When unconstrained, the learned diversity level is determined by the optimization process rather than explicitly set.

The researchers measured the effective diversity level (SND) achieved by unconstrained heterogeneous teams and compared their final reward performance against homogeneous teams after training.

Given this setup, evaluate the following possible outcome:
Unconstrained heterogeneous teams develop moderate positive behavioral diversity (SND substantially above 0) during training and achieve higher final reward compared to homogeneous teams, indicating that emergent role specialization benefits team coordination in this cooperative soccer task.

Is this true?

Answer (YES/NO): NO